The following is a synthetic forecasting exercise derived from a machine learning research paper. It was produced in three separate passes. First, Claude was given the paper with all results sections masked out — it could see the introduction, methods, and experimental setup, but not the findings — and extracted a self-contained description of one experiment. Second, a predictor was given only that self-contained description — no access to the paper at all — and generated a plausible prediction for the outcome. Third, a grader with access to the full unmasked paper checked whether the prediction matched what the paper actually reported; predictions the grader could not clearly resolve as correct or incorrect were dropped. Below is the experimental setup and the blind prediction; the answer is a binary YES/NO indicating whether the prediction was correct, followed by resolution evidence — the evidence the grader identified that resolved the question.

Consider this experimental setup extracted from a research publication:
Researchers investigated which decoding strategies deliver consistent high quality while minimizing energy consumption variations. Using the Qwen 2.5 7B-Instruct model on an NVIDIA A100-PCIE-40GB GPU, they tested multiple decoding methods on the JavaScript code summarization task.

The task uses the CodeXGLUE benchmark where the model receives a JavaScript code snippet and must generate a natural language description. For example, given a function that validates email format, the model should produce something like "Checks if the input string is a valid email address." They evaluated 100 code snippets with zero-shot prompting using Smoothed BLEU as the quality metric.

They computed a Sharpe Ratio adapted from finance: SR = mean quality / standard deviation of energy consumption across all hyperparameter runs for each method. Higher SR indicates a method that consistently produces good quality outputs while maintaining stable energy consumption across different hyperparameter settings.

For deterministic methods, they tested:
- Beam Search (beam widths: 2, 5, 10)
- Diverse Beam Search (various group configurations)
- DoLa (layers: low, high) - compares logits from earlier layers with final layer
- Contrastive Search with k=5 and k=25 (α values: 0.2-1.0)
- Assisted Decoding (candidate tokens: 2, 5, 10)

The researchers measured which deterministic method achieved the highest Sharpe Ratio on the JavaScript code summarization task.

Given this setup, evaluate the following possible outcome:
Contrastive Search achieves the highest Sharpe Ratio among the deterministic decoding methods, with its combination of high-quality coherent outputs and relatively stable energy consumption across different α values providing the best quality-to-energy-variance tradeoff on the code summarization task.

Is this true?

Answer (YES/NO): NO